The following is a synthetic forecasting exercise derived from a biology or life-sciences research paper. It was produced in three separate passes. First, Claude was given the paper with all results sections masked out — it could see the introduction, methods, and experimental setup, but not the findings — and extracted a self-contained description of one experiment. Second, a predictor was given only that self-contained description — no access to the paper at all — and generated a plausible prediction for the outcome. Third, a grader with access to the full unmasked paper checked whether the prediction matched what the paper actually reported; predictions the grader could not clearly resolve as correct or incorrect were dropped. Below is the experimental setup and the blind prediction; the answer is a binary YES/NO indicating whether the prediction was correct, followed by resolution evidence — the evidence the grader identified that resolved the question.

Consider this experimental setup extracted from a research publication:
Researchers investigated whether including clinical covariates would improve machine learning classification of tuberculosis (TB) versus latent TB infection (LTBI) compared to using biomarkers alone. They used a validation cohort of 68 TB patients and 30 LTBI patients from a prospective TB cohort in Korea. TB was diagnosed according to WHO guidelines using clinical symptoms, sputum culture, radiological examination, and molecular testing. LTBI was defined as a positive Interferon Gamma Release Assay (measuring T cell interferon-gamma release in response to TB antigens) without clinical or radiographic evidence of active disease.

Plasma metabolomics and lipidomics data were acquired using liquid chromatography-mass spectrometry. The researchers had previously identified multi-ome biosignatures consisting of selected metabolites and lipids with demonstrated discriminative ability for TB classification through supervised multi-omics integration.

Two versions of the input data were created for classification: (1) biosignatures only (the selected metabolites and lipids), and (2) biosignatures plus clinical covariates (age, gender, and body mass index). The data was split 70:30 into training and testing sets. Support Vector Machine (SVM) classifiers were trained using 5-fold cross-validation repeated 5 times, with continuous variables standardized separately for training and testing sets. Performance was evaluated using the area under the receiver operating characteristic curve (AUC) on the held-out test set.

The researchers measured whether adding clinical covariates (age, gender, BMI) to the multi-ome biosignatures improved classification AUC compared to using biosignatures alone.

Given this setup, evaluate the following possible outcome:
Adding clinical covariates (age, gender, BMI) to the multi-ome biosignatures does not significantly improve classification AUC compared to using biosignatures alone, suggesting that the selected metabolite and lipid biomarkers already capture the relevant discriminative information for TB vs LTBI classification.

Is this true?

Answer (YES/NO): YES